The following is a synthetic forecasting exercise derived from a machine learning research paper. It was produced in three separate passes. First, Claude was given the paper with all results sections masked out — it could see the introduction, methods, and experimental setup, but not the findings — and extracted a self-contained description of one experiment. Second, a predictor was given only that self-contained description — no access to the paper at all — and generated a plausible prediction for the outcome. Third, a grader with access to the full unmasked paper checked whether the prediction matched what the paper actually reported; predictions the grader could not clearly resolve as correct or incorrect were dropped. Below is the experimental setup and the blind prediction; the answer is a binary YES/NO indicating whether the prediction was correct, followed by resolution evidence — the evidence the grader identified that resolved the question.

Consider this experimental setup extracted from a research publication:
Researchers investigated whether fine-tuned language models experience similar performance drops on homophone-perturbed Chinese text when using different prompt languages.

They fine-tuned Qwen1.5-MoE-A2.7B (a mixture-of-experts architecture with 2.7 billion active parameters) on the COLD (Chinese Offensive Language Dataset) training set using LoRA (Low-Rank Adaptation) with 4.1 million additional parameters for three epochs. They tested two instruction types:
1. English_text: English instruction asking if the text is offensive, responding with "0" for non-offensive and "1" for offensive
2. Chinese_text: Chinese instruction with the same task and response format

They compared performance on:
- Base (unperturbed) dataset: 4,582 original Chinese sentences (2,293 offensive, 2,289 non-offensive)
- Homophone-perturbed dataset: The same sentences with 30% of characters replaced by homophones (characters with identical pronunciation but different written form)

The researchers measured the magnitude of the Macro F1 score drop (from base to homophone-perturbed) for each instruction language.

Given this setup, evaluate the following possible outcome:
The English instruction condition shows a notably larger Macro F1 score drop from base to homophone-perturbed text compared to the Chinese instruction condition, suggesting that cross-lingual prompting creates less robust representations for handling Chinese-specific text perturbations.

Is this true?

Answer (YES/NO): YES